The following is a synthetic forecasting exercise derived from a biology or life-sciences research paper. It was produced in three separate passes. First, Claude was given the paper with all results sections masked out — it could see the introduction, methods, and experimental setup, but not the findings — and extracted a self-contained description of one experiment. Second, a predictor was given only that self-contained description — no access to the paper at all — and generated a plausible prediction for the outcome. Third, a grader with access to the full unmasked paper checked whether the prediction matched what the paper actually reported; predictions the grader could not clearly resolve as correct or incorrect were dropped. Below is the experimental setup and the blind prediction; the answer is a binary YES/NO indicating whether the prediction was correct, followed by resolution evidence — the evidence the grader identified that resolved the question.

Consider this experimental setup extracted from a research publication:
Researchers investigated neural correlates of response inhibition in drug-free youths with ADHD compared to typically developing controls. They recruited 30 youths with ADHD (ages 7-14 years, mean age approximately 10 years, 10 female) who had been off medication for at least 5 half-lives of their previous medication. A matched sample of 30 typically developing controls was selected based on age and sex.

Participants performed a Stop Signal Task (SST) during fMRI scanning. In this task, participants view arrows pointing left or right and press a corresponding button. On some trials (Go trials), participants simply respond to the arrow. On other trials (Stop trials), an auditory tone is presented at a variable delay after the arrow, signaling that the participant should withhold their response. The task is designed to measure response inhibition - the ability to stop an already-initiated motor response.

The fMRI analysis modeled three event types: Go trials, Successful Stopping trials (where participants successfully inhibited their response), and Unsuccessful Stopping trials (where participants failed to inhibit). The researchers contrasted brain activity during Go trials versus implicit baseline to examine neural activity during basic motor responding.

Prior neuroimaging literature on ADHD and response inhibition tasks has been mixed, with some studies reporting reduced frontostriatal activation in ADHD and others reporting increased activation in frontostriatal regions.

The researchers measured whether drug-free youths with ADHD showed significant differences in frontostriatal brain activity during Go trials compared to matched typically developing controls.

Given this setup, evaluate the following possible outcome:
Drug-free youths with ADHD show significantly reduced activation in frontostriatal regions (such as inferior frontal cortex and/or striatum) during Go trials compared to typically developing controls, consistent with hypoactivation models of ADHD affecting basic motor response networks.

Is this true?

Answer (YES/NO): NO